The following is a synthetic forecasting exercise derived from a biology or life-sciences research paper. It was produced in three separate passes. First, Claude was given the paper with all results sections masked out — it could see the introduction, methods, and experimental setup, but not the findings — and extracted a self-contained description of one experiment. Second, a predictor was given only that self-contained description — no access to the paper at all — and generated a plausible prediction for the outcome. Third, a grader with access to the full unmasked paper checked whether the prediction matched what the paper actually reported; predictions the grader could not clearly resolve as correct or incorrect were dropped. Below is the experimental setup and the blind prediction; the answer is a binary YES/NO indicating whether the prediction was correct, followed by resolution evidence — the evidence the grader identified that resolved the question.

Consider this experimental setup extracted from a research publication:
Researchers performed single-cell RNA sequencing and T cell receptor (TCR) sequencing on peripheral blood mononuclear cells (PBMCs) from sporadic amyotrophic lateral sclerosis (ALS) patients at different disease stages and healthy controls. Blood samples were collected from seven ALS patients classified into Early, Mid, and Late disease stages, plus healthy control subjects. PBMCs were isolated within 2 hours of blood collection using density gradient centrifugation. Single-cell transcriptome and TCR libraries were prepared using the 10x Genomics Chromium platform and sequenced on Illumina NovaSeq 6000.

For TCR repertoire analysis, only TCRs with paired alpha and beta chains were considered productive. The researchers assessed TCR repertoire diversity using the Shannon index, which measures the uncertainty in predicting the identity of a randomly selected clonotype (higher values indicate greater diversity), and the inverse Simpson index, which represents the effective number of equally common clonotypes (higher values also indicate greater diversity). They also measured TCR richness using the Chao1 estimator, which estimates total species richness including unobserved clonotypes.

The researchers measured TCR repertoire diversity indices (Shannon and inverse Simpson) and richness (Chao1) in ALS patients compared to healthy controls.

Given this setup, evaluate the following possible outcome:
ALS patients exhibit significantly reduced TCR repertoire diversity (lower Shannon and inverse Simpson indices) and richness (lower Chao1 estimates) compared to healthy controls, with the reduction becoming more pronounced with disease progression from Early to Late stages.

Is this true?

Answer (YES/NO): NO